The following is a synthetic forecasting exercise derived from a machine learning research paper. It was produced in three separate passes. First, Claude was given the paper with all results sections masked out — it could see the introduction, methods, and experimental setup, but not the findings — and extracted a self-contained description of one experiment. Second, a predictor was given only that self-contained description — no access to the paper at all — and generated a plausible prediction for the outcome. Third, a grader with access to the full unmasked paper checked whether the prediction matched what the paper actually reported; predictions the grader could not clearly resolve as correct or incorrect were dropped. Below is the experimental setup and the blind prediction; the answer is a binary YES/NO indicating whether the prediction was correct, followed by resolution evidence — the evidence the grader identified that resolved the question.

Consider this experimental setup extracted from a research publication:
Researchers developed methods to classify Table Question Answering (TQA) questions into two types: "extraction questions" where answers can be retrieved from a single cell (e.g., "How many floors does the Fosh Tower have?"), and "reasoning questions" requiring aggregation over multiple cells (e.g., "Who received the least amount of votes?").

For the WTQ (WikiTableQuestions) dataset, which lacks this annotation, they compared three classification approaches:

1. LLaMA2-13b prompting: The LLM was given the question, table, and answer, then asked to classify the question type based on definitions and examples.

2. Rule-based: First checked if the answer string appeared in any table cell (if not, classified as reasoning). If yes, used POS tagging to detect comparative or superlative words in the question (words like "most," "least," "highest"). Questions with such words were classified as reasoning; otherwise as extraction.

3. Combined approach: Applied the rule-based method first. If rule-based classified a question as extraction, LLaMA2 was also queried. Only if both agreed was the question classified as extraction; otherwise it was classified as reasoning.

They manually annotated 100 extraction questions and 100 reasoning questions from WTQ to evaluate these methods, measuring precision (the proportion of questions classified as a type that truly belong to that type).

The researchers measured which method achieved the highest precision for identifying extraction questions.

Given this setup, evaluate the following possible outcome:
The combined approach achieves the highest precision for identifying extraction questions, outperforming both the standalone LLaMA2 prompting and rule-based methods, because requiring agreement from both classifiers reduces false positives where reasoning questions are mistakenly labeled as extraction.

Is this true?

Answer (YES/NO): YES